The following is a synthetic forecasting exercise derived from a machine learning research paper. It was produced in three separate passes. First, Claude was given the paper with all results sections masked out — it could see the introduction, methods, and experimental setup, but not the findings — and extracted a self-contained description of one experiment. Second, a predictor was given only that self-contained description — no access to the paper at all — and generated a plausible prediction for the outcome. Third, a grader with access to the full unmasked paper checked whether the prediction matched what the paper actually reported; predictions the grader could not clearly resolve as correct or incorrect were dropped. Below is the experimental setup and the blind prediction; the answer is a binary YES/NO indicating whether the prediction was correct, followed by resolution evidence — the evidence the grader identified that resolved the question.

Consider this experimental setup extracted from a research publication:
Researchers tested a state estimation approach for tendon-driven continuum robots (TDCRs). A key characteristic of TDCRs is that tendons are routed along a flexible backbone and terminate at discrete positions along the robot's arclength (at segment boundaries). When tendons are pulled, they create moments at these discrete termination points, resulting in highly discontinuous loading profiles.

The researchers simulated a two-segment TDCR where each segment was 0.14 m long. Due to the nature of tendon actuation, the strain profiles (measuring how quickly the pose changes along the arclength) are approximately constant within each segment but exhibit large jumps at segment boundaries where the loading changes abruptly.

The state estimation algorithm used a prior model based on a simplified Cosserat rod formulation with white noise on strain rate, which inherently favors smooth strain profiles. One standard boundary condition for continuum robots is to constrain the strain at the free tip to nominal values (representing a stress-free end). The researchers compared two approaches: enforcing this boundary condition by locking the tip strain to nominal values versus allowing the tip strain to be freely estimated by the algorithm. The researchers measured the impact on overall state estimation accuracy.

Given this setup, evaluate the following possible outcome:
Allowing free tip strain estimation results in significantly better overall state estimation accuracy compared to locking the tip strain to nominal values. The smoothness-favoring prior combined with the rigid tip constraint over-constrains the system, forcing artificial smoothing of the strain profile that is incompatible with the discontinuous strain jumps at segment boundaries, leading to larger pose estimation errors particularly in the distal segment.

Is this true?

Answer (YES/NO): NO